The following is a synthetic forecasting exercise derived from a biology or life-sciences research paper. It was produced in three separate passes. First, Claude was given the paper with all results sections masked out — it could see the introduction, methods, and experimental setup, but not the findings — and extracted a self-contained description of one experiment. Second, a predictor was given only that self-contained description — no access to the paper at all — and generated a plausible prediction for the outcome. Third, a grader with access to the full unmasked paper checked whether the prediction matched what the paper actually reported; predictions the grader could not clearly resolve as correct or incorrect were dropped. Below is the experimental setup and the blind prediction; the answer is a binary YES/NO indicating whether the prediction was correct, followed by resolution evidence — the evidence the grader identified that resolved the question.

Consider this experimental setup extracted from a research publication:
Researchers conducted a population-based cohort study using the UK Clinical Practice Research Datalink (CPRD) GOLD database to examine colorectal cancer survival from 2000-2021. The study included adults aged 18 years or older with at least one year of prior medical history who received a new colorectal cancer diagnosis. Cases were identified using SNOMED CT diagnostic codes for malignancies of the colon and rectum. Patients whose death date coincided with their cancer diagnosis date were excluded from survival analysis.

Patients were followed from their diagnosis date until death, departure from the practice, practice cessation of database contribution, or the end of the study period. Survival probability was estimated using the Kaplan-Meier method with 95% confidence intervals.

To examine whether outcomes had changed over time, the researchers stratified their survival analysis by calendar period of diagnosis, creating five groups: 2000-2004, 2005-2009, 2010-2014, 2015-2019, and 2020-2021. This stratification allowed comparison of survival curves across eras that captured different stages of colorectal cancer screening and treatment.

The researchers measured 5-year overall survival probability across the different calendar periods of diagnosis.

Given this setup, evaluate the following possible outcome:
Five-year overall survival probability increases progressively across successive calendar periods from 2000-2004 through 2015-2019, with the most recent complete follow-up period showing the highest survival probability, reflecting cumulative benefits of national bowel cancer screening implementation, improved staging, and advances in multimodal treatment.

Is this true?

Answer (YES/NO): NO